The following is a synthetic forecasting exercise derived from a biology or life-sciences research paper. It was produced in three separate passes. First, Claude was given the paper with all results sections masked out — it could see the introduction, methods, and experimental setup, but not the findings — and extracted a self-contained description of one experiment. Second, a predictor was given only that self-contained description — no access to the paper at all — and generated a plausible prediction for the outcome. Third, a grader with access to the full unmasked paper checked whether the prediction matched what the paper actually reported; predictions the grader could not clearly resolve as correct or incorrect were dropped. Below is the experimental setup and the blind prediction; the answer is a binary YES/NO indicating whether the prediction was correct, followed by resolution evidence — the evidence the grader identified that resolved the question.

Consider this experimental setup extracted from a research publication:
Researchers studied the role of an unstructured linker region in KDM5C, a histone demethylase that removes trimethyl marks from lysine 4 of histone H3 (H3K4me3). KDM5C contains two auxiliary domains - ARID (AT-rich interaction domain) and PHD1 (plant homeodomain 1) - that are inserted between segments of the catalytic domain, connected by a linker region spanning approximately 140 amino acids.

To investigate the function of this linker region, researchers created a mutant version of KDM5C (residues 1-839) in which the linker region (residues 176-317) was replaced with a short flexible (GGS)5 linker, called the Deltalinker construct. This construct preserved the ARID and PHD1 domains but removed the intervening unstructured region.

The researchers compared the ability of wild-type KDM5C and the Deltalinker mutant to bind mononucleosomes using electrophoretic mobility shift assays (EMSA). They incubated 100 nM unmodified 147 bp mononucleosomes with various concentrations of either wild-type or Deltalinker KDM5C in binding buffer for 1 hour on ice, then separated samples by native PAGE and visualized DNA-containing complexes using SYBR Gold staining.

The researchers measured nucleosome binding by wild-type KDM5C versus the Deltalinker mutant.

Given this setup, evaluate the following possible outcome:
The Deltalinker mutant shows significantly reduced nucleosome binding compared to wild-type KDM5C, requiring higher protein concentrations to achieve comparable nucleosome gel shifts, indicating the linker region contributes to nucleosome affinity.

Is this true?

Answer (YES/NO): NO